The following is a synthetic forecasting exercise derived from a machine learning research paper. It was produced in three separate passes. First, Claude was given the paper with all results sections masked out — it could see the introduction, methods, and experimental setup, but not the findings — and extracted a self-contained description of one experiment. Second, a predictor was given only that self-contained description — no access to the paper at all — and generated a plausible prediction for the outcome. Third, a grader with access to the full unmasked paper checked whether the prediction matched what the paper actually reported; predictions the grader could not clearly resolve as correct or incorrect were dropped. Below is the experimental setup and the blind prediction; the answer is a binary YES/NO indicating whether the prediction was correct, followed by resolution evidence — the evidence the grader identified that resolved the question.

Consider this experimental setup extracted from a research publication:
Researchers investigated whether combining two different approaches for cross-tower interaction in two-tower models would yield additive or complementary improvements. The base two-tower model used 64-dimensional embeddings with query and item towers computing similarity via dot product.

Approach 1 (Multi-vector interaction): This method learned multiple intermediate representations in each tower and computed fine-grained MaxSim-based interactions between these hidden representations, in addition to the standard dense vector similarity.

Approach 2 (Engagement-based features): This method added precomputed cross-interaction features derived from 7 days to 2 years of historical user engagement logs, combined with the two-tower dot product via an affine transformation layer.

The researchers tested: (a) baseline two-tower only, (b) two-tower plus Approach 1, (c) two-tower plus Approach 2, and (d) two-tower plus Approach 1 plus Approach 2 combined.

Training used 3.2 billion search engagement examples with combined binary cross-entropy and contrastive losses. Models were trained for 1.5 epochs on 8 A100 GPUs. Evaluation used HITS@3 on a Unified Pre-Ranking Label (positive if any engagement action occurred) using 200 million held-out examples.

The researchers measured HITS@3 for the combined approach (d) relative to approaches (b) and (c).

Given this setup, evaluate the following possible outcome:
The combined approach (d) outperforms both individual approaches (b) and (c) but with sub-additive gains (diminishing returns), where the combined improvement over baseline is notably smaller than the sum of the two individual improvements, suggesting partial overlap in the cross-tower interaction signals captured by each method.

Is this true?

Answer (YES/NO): NO